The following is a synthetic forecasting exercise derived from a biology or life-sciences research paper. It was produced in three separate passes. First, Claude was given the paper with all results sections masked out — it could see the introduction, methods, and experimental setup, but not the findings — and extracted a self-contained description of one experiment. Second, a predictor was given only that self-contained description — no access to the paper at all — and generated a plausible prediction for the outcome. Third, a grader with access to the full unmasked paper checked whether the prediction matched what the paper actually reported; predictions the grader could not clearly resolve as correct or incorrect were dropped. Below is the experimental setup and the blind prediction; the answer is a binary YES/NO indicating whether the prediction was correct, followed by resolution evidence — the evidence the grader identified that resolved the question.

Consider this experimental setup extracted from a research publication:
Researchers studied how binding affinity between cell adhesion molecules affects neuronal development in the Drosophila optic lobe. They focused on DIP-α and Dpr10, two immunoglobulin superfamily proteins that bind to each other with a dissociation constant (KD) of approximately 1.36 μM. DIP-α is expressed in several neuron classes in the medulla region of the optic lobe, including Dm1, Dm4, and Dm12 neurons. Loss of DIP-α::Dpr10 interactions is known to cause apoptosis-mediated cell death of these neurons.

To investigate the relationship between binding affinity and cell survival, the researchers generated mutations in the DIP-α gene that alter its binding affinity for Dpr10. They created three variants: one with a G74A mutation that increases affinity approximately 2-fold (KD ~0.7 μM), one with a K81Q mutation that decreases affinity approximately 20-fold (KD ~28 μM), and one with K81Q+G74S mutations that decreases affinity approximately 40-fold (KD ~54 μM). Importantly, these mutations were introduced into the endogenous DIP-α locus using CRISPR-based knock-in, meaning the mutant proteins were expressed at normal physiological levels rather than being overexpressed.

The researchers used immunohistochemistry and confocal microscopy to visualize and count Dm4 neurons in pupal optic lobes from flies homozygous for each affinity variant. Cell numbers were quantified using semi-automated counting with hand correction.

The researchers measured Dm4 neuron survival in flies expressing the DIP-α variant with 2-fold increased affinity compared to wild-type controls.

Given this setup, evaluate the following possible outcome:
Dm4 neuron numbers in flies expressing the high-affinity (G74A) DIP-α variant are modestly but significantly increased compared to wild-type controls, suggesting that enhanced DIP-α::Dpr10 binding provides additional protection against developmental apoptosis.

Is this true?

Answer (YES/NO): YES